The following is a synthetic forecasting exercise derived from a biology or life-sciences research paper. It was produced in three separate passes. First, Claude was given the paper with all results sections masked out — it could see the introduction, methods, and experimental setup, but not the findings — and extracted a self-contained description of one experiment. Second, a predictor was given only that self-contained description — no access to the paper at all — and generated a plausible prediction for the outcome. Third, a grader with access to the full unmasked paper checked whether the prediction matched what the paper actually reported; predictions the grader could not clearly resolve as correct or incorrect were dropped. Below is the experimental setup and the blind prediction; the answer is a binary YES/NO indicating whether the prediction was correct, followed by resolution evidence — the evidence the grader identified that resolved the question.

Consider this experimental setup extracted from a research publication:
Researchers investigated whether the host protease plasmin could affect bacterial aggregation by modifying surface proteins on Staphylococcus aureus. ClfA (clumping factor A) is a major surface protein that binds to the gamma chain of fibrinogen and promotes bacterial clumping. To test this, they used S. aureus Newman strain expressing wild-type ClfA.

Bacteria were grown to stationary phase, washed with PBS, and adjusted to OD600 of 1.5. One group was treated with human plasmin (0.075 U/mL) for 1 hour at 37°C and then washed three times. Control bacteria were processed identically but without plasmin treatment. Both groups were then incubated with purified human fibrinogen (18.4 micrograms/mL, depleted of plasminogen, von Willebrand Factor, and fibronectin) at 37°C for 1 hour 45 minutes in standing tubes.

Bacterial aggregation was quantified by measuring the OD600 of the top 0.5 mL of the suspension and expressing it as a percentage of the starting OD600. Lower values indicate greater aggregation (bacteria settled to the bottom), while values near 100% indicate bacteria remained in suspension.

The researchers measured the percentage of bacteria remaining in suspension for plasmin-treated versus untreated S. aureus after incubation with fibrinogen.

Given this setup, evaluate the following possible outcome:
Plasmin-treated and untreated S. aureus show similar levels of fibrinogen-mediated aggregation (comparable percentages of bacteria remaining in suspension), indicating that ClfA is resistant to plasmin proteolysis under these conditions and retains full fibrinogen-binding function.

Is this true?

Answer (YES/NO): NO